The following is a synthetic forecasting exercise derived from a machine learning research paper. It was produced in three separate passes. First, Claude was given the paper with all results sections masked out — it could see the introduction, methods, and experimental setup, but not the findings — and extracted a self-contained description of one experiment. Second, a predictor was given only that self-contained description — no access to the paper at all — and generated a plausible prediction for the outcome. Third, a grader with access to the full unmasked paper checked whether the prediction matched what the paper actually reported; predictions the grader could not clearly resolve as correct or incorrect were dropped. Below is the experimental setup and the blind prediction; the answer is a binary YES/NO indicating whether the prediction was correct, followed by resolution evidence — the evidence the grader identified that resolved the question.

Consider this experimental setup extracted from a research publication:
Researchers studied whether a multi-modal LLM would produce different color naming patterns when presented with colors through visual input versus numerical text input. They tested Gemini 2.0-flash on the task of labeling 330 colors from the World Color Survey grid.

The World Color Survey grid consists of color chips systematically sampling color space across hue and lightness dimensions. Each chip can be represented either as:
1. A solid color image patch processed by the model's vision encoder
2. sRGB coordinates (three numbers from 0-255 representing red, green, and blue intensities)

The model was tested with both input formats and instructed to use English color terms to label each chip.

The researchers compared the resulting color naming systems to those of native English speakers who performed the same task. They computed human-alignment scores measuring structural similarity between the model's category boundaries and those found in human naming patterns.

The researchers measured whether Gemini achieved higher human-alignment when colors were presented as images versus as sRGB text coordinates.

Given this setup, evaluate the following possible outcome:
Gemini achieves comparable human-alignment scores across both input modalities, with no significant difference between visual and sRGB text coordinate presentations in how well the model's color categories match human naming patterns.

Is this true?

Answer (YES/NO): NO